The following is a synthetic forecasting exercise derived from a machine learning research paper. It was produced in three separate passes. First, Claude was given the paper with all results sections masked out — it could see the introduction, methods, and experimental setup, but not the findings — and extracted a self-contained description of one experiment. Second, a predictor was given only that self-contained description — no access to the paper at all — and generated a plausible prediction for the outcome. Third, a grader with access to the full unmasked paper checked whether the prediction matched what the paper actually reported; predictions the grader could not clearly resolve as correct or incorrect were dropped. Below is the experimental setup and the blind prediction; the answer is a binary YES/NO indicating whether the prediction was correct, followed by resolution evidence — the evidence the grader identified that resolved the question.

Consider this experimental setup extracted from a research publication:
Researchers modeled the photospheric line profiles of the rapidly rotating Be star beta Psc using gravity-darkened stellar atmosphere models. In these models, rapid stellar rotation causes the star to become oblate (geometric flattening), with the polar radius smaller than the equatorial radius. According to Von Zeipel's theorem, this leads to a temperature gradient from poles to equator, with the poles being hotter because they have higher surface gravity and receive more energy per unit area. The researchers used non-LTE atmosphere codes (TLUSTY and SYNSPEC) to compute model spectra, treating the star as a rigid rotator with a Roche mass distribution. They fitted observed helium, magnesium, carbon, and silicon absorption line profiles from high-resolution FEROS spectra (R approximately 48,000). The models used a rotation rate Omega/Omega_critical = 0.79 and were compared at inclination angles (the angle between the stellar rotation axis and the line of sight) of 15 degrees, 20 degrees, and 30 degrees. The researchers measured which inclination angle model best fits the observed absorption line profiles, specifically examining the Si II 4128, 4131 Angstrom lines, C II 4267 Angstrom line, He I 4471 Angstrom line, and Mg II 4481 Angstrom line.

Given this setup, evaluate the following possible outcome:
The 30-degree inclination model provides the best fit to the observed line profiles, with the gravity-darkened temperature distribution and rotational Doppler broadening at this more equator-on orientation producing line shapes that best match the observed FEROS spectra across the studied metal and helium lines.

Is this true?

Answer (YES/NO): NO